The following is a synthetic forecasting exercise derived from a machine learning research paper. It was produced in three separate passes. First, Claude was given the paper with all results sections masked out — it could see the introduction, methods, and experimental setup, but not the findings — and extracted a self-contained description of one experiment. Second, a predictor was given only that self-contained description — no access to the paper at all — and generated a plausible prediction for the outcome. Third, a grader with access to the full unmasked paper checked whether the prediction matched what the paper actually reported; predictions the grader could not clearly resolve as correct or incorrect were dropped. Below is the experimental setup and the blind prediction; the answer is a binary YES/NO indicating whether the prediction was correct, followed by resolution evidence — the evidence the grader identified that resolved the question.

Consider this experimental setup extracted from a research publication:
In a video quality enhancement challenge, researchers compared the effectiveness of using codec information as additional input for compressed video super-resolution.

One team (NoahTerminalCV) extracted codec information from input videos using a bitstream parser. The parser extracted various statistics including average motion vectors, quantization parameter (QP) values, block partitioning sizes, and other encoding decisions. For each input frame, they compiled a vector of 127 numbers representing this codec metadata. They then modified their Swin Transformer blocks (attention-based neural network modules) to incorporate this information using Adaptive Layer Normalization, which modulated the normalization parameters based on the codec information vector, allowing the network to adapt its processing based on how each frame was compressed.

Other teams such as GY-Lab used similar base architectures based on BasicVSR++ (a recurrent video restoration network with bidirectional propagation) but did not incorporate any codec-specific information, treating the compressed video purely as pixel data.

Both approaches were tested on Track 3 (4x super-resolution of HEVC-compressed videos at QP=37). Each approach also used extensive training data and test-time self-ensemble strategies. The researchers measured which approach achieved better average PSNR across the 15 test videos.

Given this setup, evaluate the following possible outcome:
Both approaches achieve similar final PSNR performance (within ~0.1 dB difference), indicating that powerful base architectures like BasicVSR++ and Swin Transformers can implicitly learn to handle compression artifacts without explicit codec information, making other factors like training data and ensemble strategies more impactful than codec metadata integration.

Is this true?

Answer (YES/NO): YES